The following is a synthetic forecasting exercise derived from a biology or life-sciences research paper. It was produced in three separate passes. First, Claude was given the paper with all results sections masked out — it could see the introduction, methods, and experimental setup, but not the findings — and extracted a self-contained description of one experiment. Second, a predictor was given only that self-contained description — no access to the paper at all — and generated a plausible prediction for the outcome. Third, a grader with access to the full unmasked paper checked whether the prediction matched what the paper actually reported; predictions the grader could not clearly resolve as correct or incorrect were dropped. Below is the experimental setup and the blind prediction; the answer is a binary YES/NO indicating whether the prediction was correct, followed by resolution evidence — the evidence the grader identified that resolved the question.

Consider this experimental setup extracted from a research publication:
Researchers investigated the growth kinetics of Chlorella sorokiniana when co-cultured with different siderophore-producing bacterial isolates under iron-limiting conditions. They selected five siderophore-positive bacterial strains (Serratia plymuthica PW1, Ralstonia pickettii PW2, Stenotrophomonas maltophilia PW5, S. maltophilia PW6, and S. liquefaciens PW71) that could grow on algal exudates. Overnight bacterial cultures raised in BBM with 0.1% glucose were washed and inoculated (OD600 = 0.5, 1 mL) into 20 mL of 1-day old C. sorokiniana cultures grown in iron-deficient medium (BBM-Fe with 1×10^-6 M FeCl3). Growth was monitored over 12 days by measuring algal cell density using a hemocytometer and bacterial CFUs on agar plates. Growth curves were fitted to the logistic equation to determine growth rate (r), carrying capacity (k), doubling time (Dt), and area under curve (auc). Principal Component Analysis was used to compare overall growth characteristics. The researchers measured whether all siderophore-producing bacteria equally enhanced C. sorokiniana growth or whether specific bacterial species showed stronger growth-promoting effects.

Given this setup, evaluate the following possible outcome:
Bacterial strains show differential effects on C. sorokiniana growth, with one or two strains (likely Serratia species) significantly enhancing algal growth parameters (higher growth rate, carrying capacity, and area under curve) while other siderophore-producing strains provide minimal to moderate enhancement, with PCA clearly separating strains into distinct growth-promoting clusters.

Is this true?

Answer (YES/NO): NO